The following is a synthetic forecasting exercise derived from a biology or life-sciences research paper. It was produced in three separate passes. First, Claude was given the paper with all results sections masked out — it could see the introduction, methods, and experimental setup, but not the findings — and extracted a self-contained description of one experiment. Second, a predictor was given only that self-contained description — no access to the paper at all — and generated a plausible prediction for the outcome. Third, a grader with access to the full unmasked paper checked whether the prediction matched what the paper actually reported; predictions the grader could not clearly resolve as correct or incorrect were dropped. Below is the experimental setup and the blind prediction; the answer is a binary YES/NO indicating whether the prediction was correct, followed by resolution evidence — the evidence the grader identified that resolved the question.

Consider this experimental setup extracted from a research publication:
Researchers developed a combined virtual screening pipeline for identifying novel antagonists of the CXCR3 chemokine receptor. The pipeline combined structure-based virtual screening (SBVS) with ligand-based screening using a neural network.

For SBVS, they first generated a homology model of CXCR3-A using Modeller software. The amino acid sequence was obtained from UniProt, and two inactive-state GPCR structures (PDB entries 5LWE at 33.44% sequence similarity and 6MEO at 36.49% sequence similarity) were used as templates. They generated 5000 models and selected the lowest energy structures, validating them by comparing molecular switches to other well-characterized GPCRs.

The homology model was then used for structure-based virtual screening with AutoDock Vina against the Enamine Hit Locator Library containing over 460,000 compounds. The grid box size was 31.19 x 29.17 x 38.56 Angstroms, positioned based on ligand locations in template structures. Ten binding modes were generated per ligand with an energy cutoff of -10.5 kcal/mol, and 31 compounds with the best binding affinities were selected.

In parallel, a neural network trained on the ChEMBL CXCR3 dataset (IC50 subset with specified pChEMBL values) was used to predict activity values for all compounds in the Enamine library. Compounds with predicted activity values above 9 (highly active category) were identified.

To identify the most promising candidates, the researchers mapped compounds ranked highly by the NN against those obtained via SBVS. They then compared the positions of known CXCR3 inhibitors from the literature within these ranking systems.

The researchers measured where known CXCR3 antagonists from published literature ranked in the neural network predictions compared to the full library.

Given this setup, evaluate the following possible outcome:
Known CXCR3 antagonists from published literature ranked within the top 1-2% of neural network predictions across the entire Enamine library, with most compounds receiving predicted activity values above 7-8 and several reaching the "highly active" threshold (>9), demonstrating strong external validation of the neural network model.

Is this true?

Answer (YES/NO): NO